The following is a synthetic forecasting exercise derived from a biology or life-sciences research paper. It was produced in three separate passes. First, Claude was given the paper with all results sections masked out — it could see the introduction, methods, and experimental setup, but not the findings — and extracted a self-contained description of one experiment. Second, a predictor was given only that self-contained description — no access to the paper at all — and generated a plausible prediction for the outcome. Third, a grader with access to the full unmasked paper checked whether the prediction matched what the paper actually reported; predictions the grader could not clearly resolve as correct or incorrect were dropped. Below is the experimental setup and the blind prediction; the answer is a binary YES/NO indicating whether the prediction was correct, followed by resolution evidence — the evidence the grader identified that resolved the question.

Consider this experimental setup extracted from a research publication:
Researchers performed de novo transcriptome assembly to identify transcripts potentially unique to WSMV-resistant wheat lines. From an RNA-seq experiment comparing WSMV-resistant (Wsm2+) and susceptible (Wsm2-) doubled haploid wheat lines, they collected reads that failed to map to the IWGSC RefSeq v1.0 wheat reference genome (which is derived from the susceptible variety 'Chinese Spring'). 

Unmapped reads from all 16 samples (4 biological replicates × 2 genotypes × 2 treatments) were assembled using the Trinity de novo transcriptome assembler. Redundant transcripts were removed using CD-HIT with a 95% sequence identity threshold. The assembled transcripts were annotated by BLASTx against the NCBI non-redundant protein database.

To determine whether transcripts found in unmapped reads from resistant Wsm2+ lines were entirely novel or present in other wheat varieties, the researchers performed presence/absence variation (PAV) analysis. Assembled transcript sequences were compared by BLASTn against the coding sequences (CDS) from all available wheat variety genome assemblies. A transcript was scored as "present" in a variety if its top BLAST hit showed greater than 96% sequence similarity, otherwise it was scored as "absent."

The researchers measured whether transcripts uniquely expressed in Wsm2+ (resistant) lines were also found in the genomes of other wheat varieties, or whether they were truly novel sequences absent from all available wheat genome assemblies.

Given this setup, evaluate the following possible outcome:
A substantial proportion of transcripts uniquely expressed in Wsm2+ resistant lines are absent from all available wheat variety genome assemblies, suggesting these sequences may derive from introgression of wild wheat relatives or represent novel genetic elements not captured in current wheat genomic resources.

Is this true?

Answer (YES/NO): YES